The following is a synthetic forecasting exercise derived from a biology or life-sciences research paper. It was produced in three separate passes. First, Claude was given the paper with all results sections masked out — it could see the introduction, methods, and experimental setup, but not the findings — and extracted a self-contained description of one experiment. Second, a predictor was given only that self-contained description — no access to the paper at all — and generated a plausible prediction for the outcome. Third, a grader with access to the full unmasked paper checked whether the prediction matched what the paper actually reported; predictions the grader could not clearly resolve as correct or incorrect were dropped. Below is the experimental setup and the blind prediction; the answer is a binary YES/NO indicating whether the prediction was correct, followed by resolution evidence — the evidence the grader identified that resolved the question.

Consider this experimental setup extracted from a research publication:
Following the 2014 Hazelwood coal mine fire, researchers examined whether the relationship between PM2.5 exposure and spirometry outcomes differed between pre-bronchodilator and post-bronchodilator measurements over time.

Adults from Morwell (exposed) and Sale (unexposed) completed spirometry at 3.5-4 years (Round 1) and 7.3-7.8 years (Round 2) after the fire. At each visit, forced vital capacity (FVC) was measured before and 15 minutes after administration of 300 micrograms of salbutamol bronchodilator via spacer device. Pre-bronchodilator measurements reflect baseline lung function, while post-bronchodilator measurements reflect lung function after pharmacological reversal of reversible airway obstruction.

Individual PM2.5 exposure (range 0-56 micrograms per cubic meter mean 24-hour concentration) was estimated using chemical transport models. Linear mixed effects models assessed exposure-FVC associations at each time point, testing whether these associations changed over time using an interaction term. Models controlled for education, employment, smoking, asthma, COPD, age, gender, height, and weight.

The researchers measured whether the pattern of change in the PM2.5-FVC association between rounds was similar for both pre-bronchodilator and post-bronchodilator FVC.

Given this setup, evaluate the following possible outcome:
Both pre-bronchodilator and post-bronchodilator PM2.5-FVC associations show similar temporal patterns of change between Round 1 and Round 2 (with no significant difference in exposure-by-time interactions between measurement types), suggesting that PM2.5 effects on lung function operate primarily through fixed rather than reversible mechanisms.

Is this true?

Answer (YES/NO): NO